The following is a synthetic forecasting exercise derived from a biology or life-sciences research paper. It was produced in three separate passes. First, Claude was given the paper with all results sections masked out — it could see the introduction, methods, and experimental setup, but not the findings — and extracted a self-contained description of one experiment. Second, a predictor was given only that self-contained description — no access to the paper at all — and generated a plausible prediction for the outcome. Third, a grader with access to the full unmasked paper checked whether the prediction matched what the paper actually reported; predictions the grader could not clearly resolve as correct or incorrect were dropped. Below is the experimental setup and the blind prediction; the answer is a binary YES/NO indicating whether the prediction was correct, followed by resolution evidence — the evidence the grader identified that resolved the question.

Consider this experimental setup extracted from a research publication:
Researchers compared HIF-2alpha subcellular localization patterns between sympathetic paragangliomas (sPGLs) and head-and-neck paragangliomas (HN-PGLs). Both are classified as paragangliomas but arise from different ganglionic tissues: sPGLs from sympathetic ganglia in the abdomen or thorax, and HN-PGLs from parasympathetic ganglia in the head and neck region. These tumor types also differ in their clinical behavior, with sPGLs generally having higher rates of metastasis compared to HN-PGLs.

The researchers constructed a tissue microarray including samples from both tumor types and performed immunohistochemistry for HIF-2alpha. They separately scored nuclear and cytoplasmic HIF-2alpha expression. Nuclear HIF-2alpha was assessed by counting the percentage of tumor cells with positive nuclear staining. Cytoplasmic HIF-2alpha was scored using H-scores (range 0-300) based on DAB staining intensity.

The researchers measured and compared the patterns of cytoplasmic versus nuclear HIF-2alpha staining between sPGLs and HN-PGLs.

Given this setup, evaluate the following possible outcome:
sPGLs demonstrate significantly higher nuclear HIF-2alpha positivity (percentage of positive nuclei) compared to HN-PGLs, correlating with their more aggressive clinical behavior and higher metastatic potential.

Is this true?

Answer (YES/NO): NO